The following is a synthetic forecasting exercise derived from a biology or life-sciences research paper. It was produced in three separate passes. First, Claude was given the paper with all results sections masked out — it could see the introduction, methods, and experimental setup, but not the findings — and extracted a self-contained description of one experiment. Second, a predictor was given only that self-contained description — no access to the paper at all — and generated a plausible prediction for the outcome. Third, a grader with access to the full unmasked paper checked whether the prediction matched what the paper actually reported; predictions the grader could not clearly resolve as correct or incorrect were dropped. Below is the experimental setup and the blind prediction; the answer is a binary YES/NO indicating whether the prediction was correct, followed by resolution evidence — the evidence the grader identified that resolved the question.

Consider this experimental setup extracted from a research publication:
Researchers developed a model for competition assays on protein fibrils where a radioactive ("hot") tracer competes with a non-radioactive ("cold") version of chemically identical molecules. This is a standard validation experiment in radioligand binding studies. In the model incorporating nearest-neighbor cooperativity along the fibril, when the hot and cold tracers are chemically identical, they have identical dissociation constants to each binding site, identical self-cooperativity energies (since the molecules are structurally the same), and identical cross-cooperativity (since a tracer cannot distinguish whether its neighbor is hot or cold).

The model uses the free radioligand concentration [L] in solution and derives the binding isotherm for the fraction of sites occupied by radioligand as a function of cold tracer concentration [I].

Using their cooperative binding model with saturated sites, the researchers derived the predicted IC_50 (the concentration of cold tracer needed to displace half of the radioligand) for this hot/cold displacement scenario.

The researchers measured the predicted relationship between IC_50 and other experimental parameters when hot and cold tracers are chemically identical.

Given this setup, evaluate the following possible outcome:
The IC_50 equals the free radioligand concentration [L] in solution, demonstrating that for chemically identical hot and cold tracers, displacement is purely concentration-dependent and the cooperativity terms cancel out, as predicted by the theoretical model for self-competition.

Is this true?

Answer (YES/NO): YES